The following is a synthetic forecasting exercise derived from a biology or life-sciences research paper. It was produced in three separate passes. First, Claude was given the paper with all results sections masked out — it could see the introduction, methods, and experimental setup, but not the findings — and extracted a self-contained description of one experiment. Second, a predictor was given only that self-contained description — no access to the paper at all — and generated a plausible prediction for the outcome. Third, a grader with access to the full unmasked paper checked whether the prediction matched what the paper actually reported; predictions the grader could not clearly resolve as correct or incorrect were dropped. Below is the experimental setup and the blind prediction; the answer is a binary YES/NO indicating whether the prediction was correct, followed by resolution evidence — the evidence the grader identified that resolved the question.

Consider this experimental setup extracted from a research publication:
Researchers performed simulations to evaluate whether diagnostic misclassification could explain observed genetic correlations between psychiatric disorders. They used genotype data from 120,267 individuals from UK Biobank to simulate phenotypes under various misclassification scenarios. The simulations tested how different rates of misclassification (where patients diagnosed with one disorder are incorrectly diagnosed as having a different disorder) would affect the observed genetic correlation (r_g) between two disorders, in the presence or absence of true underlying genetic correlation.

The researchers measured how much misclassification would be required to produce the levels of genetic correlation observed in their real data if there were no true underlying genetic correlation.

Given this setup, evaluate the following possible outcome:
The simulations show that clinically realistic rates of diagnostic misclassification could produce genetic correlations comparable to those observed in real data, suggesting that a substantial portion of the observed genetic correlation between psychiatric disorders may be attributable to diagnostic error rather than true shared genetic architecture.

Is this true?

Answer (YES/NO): NO